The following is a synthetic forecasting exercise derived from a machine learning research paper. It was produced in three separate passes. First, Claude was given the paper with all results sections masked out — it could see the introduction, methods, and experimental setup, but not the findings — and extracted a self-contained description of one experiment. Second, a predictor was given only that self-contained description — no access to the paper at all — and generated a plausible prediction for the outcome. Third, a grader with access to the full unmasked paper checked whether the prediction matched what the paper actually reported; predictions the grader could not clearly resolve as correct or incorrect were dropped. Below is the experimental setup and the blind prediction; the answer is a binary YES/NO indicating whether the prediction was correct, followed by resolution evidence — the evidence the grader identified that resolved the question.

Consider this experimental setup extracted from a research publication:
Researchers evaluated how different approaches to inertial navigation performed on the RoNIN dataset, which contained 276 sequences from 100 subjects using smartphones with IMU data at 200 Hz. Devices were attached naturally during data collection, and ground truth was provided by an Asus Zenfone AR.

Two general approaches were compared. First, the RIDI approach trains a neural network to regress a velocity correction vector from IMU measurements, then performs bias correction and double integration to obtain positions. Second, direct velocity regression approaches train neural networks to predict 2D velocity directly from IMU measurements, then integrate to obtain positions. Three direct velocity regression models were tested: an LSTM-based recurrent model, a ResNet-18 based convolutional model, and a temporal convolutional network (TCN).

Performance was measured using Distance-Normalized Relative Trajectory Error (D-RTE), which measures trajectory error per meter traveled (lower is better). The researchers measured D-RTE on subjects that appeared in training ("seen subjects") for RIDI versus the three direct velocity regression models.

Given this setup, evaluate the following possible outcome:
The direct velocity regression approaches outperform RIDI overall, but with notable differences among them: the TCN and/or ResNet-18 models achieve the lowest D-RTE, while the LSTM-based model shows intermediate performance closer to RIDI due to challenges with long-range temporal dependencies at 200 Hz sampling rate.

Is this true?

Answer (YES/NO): NO